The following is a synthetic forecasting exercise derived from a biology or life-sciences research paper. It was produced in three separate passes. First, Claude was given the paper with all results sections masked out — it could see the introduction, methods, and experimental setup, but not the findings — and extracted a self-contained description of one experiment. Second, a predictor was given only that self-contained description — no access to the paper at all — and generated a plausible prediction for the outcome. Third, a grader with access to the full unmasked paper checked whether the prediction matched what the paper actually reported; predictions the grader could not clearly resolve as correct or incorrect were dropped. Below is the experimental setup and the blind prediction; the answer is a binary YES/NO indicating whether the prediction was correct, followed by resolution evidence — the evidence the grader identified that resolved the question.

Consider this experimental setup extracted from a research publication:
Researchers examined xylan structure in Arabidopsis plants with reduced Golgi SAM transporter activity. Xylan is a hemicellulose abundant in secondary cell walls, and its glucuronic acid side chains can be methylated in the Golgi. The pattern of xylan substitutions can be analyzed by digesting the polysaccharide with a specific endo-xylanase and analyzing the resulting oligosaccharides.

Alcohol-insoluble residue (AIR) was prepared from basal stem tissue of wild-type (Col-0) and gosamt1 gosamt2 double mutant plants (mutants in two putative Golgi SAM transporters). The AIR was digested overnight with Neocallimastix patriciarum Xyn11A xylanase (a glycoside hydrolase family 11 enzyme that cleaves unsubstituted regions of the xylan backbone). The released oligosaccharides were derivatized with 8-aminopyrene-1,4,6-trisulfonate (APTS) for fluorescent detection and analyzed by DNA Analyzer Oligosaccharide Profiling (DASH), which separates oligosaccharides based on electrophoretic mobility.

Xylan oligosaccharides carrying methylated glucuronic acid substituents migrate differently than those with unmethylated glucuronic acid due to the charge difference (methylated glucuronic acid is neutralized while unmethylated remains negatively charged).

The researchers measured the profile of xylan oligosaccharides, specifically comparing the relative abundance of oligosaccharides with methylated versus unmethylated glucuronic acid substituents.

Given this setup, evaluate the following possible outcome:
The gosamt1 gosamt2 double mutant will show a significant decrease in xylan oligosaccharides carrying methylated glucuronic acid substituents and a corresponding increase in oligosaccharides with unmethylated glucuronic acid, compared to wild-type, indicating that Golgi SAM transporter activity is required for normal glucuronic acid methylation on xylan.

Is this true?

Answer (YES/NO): YES